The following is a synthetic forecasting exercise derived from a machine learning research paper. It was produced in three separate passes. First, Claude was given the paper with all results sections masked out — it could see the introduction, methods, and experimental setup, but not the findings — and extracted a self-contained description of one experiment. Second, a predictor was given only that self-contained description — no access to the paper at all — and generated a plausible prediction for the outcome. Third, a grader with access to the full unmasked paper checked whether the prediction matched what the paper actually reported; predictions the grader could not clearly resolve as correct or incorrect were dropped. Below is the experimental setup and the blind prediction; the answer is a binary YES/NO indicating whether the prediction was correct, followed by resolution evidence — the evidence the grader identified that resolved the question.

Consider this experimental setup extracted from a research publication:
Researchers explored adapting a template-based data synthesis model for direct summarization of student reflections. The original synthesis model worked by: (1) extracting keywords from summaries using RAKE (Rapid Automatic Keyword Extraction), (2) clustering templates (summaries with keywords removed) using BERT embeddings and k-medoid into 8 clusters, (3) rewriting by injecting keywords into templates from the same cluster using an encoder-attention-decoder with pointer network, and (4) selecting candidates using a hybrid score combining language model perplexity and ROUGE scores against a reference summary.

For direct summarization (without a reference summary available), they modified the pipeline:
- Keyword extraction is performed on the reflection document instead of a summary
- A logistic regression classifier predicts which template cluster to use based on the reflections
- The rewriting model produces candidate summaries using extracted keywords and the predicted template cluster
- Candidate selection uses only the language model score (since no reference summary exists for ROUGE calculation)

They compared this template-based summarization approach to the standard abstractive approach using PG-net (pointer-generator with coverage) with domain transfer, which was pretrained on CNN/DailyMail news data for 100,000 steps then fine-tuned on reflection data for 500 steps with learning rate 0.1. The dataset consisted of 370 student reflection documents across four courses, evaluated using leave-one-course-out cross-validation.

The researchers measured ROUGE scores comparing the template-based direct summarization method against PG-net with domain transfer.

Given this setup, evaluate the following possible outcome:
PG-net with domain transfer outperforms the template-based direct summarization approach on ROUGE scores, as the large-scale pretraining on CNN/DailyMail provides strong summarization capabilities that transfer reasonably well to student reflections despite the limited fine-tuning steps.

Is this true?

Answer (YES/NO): YES